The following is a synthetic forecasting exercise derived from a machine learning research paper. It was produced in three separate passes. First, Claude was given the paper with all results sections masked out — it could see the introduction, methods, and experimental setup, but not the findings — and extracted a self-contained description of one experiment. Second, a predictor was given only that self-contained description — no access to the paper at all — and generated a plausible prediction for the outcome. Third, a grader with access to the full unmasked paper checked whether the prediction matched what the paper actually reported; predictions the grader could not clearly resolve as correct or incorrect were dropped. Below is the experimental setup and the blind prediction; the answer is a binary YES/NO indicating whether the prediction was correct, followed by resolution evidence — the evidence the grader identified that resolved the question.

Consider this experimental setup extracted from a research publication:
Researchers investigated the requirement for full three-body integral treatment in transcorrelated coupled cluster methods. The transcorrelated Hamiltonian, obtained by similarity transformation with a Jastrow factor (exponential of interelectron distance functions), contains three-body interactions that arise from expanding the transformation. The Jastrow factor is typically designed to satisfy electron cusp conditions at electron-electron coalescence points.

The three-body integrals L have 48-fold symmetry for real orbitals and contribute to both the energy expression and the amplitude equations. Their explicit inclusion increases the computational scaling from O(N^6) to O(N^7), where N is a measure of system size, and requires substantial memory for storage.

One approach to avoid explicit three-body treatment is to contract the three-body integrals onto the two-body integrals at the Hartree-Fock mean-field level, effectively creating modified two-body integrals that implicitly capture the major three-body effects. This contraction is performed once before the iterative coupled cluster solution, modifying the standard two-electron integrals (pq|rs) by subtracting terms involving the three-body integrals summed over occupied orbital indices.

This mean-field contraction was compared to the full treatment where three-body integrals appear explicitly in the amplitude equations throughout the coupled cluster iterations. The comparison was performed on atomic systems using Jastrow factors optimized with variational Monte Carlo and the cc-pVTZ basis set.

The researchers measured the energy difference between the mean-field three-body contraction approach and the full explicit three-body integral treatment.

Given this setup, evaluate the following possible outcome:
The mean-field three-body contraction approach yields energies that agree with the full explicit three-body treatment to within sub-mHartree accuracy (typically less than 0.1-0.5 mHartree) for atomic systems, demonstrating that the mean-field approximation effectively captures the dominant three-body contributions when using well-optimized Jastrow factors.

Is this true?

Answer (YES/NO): YES